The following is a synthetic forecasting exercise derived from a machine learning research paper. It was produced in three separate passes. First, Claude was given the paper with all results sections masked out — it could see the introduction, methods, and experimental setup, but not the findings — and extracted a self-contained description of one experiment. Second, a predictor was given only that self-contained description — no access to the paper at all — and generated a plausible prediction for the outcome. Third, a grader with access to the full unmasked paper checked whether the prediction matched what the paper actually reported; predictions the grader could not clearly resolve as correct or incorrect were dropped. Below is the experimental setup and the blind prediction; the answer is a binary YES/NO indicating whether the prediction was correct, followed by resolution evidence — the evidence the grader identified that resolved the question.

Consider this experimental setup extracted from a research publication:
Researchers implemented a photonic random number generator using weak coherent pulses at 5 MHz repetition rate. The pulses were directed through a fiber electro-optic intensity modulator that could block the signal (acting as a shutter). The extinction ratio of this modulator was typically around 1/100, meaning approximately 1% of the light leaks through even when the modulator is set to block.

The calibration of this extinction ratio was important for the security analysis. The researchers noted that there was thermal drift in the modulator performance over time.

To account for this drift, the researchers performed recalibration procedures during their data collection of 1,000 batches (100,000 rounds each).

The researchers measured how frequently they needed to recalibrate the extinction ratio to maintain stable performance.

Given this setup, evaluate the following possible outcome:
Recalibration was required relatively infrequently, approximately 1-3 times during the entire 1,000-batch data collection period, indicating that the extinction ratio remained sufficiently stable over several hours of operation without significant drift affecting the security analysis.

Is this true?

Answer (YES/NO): NO